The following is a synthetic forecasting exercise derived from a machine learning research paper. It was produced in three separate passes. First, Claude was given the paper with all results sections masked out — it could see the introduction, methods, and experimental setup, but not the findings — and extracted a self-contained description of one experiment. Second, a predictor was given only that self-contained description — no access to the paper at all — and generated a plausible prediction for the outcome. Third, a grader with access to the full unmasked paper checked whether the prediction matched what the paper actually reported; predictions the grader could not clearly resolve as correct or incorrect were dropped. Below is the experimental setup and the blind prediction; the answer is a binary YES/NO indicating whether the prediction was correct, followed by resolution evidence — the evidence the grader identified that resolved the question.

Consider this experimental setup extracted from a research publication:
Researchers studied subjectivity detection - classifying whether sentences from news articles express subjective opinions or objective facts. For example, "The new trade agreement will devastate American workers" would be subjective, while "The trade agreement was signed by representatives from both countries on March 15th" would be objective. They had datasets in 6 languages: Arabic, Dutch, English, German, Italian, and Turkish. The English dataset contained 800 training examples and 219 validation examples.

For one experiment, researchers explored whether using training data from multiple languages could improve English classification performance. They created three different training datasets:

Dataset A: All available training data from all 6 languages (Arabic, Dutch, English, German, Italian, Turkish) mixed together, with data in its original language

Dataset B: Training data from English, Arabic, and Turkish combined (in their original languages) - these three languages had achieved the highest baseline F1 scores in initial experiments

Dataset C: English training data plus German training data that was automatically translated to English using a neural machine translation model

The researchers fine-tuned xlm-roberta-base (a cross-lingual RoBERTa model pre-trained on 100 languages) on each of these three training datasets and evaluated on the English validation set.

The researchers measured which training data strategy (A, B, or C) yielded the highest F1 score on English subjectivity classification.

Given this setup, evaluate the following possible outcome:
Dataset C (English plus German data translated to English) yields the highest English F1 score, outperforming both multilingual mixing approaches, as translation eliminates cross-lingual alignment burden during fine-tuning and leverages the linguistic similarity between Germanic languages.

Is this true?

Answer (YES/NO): YES